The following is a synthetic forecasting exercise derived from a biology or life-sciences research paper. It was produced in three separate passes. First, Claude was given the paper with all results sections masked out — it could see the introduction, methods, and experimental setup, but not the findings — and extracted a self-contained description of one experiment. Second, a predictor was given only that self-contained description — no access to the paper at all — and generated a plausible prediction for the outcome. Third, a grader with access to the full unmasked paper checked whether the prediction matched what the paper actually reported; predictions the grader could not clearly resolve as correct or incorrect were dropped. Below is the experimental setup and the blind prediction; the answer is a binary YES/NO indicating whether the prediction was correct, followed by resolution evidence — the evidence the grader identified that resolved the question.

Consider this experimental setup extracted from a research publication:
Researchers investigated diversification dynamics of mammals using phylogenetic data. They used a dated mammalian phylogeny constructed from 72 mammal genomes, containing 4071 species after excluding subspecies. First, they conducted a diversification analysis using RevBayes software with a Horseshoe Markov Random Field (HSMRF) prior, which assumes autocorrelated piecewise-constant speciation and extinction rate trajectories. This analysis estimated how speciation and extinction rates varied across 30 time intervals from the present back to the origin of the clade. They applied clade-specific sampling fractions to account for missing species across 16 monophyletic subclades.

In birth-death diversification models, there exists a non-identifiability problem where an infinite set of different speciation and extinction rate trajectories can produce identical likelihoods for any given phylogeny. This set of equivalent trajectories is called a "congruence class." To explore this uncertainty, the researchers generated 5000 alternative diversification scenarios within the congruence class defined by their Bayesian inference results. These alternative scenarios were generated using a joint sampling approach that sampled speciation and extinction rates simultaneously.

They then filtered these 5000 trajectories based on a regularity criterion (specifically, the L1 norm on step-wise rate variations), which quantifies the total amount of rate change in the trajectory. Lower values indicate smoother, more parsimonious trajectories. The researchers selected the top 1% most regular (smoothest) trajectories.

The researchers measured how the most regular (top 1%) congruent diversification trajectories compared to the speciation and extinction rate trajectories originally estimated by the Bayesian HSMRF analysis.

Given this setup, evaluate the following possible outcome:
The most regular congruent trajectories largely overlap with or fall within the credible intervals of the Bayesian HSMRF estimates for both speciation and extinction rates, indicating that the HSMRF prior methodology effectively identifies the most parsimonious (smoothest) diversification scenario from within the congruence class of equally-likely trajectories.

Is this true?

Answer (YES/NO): YES